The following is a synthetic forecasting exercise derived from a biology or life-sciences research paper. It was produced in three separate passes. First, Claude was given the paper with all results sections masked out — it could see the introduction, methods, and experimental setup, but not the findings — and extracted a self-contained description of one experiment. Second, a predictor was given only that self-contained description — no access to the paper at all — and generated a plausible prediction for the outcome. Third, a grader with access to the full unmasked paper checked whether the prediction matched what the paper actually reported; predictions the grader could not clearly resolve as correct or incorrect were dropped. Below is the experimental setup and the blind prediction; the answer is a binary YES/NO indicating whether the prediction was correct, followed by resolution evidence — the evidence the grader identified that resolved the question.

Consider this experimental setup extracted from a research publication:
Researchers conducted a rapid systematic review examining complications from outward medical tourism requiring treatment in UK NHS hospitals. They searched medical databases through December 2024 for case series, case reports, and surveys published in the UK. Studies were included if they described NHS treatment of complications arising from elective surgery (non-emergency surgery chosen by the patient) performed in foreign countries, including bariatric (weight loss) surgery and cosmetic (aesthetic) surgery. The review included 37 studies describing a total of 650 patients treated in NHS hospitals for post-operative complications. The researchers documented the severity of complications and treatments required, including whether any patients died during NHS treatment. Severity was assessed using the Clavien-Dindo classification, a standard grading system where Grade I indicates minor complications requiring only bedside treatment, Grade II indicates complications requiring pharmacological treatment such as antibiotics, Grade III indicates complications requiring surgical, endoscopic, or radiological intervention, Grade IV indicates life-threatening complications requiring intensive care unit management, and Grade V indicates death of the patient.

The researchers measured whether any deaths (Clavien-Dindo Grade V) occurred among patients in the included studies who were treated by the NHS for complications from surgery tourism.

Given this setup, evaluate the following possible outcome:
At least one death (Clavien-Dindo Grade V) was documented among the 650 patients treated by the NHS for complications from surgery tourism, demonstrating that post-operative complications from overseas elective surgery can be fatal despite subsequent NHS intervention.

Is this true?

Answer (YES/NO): NO